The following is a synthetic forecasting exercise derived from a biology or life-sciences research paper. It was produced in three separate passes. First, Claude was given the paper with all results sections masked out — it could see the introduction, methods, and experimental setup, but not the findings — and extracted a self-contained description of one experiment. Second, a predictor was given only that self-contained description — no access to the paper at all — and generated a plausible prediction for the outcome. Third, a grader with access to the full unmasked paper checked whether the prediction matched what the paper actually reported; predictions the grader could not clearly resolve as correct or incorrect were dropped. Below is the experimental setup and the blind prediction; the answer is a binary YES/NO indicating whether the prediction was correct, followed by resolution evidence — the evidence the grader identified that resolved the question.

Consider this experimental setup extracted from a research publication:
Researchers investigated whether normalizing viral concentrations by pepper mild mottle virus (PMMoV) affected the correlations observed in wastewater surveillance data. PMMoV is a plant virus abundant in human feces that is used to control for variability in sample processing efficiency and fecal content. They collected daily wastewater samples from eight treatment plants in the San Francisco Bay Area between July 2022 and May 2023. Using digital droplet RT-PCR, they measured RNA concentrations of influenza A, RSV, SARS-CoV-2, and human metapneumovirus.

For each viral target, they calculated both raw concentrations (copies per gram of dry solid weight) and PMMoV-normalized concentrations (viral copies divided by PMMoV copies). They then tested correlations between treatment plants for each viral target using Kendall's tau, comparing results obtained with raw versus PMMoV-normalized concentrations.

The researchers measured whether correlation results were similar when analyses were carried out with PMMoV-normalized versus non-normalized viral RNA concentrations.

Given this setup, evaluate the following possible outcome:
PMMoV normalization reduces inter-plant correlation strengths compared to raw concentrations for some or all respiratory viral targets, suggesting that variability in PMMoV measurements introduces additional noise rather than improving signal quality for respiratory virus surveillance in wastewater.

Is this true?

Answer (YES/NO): NO